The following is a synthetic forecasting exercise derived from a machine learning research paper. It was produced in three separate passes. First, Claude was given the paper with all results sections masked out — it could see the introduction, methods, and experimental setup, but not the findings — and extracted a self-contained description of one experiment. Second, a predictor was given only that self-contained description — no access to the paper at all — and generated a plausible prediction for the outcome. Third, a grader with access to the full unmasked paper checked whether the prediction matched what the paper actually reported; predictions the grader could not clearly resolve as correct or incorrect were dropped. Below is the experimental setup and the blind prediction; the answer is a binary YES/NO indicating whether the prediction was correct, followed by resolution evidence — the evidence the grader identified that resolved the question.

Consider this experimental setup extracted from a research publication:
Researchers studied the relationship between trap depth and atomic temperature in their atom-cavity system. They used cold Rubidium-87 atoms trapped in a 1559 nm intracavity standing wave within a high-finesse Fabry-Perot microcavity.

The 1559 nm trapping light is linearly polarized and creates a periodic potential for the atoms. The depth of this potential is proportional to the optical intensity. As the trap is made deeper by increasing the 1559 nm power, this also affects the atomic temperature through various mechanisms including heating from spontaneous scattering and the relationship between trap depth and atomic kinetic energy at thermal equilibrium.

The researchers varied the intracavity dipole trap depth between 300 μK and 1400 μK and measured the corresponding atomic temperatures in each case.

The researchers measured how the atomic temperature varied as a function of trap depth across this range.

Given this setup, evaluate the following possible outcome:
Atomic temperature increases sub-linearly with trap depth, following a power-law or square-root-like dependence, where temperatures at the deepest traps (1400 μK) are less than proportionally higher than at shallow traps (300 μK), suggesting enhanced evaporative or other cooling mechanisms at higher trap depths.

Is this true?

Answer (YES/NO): YES